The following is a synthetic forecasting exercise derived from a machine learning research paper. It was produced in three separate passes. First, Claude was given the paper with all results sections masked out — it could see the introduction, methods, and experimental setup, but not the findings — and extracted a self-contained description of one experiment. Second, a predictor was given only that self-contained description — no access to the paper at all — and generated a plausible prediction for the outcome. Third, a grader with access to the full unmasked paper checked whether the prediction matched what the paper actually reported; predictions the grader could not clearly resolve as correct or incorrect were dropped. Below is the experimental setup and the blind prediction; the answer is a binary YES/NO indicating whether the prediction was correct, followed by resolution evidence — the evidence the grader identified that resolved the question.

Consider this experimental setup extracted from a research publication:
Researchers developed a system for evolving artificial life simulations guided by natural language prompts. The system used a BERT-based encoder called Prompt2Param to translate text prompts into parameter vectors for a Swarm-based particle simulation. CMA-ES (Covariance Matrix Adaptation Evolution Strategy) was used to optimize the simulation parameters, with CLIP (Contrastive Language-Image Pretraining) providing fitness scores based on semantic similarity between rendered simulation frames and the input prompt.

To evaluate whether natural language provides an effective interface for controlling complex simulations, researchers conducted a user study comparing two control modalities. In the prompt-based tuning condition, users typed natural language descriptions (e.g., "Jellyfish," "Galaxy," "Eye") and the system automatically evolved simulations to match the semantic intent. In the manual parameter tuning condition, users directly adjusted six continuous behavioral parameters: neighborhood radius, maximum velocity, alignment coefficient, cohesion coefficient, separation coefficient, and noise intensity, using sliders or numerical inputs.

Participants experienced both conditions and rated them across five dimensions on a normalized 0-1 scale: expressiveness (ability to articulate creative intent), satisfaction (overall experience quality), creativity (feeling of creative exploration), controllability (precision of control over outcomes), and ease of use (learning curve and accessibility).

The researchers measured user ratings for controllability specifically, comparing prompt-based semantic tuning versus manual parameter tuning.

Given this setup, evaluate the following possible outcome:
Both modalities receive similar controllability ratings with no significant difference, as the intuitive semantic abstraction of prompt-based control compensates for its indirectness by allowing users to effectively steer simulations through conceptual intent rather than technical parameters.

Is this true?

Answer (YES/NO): NO